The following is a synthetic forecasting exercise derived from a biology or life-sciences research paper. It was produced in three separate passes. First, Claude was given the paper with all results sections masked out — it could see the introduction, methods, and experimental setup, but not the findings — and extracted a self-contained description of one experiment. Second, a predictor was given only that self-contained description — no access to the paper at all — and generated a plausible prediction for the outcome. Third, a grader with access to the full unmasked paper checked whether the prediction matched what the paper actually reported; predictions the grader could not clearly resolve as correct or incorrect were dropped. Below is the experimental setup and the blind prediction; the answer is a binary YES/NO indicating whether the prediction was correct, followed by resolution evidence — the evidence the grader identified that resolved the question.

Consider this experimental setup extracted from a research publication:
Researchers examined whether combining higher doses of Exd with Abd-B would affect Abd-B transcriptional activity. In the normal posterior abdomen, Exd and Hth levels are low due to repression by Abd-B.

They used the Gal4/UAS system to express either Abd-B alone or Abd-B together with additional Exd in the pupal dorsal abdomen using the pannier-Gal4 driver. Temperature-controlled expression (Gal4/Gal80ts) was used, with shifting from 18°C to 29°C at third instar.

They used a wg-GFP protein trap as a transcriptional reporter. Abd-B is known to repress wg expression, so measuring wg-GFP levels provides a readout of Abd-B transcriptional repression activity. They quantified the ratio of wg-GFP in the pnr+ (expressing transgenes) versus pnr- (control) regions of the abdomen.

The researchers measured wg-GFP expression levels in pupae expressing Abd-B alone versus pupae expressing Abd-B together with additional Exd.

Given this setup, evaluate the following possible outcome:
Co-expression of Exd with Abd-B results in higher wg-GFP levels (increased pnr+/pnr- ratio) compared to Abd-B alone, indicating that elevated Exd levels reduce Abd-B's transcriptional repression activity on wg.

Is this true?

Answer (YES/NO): YES